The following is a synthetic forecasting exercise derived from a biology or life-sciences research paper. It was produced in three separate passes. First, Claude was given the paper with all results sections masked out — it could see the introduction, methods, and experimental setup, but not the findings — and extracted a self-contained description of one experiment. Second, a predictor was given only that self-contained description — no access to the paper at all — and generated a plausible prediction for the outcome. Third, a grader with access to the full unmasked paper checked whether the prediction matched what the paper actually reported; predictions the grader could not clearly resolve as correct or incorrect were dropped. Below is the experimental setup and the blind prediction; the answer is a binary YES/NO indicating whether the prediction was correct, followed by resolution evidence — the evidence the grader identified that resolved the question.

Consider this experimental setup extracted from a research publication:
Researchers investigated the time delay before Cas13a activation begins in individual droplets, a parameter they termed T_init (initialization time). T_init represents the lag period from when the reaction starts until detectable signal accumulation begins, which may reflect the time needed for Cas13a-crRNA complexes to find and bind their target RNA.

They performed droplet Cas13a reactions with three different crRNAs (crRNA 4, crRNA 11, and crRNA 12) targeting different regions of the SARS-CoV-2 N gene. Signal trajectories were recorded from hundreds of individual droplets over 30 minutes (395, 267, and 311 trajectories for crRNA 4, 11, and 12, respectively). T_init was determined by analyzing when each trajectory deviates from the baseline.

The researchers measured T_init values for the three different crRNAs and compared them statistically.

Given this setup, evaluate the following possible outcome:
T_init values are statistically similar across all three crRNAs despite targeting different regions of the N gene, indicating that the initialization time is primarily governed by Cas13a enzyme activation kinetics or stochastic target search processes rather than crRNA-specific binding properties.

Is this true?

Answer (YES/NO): NO